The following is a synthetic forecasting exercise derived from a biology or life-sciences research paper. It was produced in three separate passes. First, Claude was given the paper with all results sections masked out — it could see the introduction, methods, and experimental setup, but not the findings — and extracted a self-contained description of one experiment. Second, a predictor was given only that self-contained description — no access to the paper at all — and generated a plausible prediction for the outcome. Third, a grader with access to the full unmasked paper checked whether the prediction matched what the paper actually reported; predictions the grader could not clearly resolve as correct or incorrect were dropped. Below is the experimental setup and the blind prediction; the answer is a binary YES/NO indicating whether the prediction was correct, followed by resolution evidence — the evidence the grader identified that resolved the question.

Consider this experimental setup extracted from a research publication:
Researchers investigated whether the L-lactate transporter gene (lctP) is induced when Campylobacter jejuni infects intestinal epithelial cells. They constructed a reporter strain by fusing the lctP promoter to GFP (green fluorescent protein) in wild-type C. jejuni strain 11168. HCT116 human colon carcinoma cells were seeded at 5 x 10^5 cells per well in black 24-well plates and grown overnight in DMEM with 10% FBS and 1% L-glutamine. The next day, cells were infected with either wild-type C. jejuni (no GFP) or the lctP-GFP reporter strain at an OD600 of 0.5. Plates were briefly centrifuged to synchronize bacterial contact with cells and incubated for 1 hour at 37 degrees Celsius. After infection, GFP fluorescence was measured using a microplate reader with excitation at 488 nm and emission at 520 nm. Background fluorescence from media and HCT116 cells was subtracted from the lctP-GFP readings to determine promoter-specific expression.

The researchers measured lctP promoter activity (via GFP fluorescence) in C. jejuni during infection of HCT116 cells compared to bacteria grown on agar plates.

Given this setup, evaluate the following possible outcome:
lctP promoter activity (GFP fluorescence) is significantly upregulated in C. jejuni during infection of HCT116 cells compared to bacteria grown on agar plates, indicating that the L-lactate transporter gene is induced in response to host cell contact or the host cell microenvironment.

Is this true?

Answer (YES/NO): YES